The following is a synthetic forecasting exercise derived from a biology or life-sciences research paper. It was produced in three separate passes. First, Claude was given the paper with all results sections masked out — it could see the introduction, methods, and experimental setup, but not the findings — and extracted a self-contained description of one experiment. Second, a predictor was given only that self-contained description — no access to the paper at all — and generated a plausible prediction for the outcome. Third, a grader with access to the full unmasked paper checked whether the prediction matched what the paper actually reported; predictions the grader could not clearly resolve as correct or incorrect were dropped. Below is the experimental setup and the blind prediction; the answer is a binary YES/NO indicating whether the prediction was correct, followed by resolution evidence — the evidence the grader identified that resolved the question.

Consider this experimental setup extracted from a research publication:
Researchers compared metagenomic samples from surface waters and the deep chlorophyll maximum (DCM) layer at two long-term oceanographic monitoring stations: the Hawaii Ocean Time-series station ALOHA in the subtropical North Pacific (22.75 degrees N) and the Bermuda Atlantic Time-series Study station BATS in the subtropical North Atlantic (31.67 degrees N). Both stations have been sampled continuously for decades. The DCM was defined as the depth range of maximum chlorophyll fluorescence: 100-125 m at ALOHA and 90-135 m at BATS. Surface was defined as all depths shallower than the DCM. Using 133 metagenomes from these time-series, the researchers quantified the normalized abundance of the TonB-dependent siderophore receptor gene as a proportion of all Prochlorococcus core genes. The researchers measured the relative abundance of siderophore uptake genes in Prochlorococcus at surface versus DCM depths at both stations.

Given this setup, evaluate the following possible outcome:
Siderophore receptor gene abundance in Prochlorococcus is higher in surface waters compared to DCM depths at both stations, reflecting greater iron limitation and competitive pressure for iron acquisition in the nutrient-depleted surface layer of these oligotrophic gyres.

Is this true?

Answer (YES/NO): NO